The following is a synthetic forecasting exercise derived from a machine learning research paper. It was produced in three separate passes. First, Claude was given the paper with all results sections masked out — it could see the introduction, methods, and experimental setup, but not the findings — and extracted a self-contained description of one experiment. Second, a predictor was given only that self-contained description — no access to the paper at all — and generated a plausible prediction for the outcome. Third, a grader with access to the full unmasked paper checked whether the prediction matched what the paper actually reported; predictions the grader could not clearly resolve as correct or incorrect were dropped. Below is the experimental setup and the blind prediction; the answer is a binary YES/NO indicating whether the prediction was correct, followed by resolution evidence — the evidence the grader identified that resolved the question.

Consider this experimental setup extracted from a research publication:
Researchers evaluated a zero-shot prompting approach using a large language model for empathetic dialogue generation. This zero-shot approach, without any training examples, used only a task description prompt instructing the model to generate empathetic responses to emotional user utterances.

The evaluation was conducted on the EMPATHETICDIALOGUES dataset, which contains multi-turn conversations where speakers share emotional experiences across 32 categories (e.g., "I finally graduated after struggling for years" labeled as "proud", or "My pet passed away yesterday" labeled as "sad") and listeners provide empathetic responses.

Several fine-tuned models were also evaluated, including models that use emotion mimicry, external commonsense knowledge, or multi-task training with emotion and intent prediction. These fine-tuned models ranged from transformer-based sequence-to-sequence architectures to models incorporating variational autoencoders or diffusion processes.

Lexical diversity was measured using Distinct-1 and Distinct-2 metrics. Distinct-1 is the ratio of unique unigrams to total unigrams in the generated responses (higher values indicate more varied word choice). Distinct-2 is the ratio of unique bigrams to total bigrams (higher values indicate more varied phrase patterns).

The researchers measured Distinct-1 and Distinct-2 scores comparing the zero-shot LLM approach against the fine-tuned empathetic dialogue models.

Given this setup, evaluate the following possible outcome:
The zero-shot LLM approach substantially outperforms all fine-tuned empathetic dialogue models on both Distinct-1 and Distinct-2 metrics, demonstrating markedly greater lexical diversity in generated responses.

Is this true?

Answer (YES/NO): YES